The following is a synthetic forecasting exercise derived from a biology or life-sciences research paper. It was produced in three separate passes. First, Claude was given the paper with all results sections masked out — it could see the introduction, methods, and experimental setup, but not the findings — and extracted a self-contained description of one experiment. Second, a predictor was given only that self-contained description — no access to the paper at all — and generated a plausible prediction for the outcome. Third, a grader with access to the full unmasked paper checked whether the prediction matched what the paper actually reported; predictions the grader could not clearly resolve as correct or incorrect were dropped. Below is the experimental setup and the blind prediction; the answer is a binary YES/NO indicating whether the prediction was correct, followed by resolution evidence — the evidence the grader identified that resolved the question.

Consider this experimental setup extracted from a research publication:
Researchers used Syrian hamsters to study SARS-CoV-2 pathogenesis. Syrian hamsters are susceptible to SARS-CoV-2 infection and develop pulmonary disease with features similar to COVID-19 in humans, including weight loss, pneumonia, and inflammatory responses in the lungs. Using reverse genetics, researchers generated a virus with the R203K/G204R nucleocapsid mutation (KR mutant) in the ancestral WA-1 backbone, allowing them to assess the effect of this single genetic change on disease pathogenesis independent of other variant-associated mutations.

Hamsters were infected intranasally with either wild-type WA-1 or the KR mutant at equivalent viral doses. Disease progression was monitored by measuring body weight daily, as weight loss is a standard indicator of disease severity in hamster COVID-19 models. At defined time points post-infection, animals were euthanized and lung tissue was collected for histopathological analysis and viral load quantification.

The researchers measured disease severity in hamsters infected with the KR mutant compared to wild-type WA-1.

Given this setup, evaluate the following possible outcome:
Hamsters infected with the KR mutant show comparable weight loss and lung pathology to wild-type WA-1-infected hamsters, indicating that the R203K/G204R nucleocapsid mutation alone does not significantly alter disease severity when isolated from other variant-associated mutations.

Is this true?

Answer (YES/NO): NO